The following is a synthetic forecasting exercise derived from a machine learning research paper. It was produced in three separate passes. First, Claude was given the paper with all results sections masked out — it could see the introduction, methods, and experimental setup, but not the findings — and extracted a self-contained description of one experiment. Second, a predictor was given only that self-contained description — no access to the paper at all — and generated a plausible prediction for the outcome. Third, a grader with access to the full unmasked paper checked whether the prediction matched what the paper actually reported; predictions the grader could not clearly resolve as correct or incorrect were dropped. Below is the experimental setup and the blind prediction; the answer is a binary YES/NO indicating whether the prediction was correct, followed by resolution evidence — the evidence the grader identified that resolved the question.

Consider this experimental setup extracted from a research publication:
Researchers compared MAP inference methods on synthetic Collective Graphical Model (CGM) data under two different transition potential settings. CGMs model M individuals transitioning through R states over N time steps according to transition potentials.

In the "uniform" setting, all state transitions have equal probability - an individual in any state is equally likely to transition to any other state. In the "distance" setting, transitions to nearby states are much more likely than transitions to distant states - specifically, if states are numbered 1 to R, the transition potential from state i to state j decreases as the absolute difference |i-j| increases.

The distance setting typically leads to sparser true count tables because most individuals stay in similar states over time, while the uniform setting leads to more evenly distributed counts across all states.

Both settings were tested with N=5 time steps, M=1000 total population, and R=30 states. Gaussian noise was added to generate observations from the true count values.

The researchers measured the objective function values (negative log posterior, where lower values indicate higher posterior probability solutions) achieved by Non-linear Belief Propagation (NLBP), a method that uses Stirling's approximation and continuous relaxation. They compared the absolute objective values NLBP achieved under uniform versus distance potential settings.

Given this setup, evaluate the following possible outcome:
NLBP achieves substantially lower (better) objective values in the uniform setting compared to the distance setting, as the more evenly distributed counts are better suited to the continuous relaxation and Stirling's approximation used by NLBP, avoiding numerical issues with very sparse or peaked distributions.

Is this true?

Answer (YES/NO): YES